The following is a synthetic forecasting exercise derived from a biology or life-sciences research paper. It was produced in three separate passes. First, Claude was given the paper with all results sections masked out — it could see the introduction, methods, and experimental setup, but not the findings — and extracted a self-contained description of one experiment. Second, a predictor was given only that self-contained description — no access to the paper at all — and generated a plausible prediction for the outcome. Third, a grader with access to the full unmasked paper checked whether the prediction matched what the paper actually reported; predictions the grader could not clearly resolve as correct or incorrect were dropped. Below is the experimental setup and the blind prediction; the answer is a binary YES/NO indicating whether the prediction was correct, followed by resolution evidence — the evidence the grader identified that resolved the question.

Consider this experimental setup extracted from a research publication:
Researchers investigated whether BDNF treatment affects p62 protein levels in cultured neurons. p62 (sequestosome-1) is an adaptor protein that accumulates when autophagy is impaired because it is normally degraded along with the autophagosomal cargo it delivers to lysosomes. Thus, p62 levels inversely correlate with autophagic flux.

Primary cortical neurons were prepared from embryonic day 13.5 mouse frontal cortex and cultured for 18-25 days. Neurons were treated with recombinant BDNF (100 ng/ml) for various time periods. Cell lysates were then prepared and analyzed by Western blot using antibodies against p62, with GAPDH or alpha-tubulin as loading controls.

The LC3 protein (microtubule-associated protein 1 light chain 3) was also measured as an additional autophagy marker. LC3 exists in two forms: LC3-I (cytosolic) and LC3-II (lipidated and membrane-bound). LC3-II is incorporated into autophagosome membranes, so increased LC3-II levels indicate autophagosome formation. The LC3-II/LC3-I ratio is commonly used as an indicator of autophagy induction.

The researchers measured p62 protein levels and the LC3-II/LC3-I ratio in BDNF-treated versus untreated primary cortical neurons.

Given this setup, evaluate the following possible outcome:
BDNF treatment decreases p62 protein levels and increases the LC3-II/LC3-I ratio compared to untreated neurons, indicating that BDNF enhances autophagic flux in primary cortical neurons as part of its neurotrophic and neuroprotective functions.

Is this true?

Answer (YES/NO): YES